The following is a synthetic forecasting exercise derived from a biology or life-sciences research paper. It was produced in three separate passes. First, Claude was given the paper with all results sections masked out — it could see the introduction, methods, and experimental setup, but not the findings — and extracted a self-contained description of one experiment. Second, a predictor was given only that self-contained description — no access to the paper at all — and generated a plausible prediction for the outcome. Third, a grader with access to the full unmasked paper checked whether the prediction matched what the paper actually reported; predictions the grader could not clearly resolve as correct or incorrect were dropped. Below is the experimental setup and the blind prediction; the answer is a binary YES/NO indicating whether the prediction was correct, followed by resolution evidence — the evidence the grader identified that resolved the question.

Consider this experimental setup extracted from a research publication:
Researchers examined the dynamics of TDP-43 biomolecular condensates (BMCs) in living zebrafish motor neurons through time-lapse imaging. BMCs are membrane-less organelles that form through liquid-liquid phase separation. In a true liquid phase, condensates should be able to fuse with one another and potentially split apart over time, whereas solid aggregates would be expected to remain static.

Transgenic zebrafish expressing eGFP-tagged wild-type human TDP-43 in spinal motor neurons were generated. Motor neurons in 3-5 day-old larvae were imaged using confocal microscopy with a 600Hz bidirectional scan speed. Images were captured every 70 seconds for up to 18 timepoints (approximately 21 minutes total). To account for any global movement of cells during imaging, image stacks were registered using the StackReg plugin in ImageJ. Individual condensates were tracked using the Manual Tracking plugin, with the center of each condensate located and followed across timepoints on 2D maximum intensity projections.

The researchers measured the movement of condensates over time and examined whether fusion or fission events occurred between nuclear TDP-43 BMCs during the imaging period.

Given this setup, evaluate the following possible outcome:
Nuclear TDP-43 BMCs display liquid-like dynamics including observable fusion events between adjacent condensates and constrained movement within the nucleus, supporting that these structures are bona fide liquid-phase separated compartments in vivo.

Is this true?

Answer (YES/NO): YES